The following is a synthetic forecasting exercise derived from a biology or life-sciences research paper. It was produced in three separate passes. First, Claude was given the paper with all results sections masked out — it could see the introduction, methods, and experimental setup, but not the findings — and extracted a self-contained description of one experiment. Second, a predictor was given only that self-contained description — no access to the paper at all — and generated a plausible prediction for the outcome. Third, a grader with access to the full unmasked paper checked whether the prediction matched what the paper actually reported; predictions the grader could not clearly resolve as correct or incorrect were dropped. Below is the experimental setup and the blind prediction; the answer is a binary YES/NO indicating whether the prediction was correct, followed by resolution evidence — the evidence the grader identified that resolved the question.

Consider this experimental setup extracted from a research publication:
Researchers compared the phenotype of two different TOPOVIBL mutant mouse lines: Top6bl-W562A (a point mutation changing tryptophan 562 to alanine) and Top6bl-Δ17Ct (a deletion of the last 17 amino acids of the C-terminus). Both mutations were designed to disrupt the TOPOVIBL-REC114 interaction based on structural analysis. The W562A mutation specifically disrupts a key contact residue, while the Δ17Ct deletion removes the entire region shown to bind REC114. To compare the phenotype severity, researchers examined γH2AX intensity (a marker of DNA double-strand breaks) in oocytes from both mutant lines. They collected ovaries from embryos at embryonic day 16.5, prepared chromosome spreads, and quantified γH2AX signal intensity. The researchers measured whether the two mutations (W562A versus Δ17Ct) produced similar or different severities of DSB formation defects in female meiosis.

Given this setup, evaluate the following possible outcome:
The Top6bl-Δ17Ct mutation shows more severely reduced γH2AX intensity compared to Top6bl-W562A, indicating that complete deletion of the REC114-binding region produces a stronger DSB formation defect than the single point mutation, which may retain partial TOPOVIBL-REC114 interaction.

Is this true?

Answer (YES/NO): YES